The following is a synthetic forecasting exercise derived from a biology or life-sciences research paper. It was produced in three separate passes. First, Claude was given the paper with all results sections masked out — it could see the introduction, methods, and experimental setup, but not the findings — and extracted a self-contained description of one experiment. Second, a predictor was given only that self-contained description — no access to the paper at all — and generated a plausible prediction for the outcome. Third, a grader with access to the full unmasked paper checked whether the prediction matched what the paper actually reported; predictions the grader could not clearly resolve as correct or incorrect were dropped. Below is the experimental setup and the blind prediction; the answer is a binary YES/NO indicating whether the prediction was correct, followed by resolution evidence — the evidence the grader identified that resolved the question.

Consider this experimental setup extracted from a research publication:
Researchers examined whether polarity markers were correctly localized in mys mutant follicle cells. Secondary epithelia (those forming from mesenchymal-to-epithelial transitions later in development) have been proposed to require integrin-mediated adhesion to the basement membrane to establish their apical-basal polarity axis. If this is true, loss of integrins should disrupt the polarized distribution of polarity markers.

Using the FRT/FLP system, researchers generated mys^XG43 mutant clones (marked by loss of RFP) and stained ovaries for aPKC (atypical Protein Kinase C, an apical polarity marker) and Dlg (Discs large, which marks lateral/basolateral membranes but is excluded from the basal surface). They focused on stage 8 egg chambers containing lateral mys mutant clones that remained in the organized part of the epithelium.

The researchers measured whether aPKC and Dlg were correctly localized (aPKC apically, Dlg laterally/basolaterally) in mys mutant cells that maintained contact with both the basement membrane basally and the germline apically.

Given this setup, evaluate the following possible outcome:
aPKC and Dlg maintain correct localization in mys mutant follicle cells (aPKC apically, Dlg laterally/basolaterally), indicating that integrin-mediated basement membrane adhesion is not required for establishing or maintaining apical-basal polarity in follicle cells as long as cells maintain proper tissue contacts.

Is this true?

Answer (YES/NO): YES